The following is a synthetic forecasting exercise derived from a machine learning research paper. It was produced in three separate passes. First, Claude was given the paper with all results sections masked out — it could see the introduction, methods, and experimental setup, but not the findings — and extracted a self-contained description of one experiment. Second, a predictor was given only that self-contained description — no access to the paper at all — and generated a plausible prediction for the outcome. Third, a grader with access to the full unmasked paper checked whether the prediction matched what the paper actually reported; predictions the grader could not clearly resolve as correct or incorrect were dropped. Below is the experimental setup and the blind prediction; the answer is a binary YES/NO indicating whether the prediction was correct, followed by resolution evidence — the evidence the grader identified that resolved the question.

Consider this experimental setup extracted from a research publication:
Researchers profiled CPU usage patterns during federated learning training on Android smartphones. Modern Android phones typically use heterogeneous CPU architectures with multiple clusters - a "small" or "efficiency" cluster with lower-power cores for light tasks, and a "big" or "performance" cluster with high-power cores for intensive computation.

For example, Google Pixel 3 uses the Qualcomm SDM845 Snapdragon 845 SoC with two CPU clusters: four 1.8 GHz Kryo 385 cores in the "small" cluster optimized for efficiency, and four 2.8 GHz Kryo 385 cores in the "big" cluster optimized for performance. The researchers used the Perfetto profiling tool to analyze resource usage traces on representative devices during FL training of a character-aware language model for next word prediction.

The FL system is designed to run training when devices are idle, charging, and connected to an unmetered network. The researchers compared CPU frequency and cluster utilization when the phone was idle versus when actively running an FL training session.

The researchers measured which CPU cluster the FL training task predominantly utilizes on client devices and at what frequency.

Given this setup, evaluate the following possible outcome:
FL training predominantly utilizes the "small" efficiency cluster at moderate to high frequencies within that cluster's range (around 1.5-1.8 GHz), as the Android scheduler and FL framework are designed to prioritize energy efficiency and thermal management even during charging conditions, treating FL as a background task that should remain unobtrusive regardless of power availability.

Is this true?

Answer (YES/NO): NO